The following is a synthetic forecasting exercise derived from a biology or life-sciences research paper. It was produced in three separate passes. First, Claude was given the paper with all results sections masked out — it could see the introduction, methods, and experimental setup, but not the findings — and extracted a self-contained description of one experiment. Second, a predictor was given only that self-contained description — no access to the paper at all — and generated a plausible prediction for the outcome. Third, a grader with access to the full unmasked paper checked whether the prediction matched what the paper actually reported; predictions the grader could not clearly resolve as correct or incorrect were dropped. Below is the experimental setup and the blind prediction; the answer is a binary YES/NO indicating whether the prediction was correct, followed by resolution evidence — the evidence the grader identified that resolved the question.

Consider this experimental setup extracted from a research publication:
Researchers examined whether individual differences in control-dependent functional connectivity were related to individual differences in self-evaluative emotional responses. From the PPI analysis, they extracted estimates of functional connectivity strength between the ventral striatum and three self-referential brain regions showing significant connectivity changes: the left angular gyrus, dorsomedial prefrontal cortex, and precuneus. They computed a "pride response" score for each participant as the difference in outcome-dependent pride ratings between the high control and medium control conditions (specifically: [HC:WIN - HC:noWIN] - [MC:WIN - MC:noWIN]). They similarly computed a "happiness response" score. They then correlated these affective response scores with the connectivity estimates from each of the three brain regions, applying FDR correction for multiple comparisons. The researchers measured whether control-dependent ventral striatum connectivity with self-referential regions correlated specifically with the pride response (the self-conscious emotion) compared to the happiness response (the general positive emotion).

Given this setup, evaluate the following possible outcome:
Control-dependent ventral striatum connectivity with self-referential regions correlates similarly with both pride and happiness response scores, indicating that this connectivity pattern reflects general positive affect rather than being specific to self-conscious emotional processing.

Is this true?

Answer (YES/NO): NO